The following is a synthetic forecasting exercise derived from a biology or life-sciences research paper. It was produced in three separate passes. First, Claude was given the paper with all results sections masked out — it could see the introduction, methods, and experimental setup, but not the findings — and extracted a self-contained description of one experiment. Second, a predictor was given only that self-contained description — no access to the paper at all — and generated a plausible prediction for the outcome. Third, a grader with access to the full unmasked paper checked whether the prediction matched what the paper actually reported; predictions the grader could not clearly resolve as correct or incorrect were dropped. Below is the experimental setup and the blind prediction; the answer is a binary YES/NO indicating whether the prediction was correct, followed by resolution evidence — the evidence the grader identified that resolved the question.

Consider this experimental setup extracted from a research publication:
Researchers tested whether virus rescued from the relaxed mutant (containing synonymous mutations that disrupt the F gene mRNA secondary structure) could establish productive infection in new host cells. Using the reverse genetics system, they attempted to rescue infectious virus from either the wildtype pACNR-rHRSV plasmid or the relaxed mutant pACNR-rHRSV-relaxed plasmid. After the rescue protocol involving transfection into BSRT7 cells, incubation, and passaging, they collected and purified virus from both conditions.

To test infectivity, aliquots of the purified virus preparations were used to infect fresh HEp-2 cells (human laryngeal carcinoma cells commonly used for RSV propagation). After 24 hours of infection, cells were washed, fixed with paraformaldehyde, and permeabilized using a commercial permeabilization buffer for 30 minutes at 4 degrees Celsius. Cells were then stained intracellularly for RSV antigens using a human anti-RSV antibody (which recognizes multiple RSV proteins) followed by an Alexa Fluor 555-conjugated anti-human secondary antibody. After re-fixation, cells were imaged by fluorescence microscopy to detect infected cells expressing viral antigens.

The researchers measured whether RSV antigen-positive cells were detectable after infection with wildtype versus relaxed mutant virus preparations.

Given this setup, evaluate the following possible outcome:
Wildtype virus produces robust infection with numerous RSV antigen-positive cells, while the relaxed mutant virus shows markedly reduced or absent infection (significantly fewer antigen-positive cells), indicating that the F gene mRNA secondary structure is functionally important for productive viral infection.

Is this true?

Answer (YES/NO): YES